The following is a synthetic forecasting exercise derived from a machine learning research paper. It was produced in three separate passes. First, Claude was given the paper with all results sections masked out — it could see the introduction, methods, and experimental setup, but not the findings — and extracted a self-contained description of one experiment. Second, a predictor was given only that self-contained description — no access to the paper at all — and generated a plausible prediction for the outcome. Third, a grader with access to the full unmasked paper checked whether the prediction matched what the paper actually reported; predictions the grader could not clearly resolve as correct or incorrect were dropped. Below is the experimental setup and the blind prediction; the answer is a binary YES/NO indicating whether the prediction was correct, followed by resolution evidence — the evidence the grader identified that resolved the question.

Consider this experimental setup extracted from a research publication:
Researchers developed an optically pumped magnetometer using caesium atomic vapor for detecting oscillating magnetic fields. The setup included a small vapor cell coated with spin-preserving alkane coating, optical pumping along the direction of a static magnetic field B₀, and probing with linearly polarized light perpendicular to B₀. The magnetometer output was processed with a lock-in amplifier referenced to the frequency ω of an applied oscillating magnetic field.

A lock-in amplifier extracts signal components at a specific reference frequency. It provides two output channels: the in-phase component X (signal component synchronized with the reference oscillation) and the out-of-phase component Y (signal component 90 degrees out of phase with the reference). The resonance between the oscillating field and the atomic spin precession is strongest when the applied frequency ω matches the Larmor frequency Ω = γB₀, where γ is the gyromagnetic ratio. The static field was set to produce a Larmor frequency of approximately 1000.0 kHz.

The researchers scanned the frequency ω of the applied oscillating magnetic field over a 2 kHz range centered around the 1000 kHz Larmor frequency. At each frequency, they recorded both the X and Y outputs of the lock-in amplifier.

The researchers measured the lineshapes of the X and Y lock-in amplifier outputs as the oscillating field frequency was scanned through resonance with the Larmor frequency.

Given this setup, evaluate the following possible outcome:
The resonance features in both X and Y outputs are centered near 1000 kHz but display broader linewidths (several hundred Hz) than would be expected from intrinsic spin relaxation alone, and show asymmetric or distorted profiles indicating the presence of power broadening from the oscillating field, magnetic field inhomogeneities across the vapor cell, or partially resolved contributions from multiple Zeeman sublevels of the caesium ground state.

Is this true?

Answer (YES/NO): NO